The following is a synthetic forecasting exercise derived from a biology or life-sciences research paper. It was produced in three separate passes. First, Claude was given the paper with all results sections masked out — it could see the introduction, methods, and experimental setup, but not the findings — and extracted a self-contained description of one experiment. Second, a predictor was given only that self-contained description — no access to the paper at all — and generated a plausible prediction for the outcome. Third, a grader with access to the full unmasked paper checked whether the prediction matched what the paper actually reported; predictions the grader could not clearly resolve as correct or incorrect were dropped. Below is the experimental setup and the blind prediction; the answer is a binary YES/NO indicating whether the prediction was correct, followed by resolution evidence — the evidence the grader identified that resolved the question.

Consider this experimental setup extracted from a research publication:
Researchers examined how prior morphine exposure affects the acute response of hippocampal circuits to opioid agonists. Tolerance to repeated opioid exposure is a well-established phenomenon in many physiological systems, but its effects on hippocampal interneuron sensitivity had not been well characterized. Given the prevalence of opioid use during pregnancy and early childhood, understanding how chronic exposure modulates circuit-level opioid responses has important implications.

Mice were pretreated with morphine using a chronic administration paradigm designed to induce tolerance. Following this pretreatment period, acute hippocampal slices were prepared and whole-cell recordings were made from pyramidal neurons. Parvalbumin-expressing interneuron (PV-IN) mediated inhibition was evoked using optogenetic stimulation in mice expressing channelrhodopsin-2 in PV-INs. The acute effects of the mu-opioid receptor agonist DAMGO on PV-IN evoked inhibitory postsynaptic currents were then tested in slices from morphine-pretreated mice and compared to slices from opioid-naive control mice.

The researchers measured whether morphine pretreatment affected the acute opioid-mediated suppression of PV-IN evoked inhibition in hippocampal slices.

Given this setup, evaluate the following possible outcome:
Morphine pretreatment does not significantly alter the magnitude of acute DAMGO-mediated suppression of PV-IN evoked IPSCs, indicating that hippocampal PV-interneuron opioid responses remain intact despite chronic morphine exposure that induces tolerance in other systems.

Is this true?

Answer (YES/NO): NO